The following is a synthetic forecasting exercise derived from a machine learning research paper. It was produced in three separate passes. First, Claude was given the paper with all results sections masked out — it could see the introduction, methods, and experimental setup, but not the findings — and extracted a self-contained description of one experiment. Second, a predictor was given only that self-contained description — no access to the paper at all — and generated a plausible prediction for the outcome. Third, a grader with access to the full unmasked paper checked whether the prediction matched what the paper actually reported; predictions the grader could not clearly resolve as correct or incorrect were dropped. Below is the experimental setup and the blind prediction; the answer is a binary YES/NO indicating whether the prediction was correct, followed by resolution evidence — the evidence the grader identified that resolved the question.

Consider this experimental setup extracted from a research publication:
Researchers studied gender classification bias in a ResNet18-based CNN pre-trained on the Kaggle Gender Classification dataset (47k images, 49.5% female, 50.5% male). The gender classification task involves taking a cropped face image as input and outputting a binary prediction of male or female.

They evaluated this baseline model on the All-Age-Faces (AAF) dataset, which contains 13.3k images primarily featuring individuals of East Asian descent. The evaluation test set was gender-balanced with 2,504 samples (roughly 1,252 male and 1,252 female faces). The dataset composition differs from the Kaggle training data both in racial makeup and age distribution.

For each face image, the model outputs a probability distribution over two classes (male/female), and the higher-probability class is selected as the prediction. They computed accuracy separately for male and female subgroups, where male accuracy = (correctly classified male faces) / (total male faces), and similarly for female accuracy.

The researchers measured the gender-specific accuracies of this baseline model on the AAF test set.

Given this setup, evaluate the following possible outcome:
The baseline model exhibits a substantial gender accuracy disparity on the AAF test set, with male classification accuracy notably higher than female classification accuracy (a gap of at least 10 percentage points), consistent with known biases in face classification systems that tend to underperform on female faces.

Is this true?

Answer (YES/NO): YES